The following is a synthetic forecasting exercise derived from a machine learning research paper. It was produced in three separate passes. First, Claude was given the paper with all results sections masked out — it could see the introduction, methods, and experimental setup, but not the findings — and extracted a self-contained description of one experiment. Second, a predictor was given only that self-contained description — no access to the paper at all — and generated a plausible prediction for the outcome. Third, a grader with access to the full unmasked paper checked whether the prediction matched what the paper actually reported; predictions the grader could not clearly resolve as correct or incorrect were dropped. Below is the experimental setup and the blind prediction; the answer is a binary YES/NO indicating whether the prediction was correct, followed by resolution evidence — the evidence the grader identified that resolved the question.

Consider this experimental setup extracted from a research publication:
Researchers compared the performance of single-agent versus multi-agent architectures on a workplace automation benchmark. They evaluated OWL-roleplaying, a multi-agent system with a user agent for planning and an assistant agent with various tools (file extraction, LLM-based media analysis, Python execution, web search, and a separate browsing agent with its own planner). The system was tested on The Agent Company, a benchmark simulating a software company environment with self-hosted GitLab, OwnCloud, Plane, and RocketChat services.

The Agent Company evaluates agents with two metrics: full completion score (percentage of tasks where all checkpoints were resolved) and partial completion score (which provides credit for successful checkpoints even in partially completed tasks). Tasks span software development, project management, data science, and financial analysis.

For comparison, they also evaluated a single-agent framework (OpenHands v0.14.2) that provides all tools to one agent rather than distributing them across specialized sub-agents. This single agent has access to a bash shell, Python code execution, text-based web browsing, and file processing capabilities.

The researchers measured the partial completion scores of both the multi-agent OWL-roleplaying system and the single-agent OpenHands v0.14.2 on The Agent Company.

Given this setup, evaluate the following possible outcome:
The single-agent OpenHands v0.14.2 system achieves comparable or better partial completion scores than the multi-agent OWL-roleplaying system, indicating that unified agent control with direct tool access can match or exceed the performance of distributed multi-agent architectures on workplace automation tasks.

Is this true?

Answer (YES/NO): YES